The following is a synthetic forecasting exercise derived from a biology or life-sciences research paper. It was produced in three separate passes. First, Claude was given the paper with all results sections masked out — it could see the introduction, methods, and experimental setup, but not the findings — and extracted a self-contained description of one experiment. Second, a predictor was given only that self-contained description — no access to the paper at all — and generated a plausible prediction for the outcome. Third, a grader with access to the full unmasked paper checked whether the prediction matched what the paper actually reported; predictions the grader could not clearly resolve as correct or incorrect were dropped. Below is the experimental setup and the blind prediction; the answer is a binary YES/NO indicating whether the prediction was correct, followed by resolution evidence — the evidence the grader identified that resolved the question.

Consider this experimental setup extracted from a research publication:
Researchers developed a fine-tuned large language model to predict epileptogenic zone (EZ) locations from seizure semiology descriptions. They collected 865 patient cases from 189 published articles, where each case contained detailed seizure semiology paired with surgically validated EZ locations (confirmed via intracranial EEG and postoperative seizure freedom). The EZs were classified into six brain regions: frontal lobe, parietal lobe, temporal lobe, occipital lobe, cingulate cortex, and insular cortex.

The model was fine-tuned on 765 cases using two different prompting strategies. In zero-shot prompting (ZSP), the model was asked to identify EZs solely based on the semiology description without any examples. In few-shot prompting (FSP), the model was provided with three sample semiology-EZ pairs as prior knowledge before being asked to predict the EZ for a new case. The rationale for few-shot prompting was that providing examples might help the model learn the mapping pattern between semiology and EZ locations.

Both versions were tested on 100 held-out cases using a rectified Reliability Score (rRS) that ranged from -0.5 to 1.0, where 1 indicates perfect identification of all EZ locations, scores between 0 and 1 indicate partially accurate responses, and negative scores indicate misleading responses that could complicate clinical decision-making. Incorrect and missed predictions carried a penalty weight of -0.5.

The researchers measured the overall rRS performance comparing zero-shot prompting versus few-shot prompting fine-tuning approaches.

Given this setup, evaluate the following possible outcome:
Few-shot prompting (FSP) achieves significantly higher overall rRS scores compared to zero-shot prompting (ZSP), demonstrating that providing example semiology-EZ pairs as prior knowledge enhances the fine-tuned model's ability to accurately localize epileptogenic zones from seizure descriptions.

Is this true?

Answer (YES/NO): NO